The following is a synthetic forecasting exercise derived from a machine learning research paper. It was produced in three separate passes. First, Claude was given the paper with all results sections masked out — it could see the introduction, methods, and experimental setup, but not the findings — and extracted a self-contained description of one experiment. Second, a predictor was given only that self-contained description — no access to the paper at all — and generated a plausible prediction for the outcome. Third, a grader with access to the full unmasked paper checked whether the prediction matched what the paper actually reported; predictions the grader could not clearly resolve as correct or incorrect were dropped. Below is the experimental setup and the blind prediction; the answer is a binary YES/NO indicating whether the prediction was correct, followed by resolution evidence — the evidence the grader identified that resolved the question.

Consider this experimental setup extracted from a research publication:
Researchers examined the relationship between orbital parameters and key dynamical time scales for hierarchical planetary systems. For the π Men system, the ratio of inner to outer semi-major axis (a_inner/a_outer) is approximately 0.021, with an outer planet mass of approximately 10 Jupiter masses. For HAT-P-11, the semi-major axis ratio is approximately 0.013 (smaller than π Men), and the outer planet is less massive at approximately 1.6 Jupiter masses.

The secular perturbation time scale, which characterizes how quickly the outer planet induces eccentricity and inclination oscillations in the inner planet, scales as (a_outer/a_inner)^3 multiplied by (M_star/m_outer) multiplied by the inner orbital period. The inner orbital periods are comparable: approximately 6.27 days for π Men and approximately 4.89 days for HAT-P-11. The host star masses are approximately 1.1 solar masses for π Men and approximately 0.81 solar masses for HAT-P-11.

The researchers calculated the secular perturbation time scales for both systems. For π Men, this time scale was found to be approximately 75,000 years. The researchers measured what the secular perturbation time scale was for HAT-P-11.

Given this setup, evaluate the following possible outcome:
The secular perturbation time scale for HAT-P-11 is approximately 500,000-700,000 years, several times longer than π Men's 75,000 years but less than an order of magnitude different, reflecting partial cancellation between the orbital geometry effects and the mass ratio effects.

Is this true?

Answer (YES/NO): NO